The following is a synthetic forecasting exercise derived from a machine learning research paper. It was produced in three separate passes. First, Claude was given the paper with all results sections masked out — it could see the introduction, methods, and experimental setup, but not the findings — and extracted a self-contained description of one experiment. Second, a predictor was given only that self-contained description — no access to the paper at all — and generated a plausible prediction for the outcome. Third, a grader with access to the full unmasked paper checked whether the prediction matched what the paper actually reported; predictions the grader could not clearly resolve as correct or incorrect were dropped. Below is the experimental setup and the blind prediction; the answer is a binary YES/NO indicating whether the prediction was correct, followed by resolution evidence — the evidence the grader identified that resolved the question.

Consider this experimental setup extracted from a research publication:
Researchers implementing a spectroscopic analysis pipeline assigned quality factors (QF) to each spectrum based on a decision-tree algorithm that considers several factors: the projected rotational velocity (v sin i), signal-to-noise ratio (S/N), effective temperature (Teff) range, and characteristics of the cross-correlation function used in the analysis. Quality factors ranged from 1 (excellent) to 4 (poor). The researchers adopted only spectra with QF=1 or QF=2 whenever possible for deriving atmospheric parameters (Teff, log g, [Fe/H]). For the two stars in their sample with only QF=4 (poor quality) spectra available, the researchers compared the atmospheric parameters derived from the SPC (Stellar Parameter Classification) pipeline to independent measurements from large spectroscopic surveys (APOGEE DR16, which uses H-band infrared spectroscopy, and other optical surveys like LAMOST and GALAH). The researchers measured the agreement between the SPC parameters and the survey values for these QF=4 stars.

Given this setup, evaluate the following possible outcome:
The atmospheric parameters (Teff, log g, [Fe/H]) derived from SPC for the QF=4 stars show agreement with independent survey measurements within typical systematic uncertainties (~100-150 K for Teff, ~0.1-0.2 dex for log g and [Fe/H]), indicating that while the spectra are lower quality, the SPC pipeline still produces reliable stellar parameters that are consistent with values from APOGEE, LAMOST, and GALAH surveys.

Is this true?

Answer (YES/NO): NO